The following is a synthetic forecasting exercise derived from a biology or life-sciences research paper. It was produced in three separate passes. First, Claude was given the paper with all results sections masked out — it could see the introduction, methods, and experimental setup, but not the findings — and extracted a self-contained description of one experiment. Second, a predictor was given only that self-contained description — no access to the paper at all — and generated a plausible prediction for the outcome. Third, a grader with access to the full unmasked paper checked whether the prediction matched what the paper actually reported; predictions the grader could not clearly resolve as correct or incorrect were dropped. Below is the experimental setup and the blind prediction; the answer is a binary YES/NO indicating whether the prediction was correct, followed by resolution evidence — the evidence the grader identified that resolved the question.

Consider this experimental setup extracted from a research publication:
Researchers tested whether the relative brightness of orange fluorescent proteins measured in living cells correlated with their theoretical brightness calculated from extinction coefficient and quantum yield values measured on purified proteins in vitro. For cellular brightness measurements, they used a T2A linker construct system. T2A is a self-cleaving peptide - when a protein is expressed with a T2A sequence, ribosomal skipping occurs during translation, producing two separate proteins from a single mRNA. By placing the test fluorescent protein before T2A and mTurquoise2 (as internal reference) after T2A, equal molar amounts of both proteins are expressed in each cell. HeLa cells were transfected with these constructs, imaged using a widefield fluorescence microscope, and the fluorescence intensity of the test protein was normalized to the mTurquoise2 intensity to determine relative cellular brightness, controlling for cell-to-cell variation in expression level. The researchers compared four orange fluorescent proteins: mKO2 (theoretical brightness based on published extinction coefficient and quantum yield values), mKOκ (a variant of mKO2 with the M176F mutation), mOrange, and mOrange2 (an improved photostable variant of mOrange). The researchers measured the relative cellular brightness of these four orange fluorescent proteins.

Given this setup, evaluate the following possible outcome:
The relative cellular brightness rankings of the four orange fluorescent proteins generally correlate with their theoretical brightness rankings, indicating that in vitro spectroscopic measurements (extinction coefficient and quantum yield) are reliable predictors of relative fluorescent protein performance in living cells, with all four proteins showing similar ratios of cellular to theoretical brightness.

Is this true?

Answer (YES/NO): NO